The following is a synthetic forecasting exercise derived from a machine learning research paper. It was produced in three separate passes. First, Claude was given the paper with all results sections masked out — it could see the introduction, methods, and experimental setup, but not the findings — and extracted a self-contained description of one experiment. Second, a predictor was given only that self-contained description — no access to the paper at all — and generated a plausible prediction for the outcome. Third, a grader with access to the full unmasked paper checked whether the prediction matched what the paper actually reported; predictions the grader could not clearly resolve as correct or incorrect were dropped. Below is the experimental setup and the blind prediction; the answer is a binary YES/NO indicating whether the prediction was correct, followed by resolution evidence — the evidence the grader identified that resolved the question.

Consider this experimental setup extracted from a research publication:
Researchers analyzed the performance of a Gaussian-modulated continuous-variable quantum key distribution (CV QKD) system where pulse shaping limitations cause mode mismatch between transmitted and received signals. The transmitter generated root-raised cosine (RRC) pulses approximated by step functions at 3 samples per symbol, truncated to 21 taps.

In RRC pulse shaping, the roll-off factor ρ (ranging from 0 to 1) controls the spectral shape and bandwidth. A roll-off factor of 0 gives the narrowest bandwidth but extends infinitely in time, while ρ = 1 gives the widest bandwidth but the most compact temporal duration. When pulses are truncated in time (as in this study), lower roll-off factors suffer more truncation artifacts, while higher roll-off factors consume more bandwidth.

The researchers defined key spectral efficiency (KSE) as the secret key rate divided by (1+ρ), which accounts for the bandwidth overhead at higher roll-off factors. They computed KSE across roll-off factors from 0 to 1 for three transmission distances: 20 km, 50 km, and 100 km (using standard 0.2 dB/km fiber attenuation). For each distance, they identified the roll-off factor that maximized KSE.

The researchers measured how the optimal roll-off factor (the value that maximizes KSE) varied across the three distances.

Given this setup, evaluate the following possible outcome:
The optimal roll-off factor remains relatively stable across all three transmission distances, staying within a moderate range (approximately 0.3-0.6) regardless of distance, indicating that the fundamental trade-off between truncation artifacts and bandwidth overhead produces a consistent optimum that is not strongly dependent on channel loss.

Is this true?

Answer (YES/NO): NO